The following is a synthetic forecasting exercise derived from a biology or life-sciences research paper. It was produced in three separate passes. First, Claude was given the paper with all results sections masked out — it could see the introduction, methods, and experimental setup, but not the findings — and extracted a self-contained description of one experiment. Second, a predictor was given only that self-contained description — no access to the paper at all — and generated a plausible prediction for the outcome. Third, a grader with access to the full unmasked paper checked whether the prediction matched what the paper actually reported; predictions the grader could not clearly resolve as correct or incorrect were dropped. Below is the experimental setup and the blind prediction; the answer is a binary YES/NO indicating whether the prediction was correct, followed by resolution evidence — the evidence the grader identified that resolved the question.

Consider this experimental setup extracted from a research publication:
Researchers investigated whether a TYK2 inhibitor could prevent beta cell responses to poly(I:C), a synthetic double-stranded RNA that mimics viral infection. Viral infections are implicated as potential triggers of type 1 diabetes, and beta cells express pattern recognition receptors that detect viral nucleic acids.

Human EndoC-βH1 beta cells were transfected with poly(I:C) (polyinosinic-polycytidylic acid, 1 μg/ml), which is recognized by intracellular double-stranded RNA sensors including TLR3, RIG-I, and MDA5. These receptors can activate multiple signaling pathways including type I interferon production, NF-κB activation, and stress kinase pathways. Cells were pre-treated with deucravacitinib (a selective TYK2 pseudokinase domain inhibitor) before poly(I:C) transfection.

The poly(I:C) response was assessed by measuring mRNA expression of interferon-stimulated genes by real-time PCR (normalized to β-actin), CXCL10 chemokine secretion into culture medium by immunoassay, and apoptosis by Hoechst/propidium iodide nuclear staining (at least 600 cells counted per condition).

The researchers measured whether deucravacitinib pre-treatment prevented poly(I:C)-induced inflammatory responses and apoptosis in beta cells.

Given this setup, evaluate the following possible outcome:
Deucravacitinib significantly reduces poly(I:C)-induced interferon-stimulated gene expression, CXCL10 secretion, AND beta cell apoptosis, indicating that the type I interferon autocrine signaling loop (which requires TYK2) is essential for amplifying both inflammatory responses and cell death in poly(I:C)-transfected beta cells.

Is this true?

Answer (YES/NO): NO